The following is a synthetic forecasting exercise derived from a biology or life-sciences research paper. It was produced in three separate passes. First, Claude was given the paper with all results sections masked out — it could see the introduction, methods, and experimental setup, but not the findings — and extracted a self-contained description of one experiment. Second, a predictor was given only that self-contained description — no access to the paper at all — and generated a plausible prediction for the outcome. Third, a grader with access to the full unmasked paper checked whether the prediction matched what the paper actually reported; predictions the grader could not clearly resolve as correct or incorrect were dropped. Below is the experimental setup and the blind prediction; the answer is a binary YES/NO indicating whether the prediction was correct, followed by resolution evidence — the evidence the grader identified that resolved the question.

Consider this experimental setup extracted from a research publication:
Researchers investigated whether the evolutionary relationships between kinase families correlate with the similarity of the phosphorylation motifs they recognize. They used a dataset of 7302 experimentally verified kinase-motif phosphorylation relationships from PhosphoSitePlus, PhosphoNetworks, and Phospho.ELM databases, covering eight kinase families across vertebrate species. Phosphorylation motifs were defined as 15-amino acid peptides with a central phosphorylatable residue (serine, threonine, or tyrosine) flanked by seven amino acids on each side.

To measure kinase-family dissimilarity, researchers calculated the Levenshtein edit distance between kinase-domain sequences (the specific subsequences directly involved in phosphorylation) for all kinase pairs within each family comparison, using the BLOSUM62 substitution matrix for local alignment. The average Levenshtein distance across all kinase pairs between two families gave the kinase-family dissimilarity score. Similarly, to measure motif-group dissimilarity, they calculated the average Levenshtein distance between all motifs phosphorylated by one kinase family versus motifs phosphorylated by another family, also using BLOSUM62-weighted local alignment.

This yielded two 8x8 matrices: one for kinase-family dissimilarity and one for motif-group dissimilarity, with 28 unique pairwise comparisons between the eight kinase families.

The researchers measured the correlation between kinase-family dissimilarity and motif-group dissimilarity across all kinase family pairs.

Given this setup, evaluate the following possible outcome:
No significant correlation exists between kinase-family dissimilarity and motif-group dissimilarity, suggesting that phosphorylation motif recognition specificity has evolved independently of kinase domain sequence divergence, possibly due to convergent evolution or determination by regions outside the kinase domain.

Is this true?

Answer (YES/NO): NO